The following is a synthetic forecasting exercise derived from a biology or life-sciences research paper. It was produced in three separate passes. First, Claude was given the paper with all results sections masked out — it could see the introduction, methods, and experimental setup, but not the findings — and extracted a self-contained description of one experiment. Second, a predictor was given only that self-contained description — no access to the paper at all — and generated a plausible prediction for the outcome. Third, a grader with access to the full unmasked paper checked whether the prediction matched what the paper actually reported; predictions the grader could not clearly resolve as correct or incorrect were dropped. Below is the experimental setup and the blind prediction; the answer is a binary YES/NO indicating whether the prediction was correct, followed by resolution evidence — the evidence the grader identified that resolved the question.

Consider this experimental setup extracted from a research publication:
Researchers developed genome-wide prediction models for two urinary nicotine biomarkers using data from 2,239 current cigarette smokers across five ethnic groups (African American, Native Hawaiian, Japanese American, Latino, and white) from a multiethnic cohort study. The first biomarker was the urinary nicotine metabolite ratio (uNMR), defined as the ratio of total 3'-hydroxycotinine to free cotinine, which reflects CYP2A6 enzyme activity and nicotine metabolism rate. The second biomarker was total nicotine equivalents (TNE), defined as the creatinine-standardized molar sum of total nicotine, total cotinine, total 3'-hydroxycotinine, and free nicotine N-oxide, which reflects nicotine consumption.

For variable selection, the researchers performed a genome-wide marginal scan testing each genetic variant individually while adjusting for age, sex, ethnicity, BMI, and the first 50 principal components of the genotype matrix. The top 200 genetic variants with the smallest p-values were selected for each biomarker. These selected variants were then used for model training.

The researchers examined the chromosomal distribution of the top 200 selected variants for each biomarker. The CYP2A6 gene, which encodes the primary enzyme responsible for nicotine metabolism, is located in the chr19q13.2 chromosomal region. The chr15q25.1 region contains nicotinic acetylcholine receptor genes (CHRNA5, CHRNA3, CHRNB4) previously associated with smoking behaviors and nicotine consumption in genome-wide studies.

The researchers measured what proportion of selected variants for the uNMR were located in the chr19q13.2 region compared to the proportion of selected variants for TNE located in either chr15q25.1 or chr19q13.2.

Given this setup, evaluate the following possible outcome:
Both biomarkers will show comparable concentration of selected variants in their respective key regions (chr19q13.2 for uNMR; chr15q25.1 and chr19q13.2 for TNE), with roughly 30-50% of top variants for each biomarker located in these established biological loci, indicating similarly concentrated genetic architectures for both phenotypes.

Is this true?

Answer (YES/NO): NO